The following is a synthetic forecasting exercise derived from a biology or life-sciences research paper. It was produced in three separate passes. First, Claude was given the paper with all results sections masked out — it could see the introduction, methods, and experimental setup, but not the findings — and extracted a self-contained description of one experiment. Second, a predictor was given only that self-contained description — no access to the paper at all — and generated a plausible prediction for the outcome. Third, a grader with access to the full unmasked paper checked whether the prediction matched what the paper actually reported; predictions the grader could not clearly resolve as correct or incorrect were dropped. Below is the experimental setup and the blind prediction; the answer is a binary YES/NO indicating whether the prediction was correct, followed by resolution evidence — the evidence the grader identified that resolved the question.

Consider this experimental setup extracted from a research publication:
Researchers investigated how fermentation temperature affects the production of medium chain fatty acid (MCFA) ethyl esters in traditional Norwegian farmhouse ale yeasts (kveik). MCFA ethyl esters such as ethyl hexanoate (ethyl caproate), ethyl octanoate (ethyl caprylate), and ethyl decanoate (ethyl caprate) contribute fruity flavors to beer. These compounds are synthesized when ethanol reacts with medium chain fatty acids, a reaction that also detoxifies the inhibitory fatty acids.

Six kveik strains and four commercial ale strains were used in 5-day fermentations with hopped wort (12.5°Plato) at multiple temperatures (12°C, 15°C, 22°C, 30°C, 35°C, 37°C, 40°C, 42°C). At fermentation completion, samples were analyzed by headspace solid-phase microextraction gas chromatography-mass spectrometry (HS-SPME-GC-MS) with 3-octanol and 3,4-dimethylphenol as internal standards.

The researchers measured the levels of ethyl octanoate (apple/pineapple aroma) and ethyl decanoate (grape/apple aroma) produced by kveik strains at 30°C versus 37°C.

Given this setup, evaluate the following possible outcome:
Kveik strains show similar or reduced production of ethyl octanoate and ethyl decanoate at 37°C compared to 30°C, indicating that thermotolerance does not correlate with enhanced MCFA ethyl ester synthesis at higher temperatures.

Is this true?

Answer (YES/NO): NO